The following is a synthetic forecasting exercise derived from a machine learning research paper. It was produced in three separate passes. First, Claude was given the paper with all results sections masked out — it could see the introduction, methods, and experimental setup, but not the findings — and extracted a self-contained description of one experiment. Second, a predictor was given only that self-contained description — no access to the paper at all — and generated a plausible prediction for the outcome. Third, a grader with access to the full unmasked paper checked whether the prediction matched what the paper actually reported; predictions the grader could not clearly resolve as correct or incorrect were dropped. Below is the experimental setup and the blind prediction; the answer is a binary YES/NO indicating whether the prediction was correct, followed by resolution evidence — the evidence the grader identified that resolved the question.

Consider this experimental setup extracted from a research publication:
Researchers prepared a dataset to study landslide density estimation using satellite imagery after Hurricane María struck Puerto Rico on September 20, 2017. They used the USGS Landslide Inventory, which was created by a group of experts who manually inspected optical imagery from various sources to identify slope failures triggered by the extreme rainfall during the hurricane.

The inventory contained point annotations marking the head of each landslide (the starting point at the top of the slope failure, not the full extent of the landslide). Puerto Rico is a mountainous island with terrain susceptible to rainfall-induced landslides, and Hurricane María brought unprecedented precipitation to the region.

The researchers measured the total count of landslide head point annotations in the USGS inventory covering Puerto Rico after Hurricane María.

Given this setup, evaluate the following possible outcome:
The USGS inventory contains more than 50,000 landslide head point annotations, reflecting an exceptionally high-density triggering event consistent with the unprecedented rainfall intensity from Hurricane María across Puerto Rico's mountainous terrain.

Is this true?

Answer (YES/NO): YES